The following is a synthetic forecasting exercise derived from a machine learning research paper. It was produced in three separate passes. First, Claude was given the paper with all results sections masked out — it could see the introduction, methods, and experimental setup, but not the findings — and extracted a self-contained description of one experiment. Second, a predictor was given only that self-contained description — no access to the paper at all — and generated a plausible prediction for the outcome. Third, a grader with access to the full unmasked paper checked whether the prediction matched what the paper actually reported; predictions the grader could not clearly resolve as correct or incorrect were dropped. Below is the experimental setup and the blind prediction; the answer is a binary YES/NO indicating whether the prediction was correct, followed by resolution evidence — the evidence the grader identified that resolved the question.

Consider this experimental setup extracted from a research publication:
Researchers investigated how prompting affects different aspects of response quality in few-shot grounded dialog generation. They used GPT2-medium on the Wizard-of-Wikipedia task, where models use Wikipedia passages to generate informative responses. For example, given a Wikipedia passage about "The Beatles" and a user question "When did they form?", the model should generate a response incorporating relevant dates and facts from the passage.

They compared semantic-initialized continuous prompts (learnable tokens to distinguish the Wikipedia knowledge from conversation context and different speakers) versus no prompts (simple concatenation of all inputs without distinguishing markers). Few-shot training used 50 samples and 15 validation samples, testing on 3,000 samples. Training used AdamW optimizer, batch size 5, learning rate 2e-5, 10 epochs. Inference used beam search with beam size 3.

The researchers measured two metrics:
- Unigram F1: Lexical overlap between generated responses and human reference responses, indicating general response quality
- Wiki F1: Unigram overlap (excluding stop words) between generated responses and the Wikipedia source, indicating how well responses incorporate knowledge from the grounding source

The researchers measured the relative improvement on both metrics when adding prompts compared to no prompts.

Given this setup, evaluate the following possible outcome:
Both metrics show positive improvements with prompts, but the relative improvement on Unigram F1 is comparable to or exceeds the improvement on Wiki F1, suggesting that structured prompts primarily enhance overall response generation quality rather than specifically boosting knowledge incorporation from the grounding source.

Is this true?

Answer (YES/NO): NO